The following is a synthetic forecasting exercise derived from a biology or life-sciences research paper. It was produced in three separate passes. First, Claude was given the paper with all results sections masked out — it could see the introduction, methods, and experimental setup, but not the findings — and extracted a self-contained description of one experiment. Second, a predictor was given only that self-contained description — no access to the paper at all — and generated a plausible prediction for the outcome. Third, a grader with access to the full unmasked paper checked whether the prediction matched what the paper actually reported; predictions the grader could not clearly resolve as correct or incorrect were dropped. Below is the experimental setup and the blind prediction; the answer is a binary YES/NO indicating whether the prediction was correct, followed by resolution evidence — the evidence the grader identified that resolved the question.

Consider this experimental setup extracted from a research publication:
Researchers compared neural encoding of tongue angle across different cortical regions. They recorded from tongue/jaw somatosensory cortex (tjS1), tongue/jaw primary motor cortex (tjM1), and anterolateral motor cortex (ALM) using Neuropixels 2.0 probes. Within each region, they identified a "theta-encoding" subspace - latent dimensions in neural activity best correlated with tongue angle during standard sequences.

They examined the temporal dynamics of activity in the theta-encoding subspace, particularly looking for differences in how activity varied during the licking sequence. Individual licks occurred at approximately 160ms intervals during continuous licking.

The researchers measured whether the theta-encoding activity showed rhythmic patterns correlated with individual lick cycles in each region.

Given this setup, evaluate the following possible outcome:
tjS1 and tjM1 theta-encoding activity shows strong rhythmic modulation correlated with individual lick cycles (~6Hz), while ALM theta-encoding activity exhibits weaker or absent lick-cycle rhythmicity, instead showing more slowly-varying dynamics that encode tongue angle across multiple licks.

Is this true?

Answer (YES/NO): YES